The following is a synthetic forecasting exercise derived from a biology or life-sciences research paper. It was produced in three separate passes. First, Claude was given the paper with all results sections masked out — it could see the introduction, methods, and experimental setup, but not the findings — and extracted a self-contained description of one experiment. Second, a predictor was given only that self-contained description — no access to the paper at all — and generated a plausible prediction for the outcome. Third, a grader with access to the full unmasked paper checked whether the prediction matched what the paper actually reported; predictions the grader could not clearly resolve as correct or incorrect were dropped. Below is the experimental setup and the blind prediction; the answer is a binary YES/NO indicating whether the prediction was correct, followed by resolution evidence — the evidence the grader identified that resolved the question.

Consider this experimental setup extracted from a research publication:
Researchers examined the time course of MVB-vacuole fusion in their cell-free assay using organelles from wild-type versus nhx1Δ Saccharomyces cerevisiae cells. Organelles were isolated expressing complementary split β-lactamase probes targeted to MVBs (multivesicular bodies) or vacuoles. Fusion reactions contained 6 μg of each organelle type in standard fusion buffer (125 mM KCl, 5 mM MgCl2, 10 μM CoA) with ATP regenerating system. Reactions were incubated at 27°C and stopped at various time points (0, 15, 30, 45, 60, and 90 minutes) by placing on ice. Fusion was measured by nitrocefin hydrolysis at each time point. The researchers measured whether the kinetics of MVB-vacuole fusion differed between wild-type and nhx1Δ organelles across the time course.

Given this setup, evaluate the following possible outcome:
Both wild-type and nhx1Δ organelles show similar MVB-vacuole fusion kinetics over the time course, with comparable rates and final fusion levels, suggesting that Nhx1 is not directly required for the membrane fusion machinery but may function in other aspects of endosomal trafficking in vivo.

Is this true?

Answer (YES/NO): NO